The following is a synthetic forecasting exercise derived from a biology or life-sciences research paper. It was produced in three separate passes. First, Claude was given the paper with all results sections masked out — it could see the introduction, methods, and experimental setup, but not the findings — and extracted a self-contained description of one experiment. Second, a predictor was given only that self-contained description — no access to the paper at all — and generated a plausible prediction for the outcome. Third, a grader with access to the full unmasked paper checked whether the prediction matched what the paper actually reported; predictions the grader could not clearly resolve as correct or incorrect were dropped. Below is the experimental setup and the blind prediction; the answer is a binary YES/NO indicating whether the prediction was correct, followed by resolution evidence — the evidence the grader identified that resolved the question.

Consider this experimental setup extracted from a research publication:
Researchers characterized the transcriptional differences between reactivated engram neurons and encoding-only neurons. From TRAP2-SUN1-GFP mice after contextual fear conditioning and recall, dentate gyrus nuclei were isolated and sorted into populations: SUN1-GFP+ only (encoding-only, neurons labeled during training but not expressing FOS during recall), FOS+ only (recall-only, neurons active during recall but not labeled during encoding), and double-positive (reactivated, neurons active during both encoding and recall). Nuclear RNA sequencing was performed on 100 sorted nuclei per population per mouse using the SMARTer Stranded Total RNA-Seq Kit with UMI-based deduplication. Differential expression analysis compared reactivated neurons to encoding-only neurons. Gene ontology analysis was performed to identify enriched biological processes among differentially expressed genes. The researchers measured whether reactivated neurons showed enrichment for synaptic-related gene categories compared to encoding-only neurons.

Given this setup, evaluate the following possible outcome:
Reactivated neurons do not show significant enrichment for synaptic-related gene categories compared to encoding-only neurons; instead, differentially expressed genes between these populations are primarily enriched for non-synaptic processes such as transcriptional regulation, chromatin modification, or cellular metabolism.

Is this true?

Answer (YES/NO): NO